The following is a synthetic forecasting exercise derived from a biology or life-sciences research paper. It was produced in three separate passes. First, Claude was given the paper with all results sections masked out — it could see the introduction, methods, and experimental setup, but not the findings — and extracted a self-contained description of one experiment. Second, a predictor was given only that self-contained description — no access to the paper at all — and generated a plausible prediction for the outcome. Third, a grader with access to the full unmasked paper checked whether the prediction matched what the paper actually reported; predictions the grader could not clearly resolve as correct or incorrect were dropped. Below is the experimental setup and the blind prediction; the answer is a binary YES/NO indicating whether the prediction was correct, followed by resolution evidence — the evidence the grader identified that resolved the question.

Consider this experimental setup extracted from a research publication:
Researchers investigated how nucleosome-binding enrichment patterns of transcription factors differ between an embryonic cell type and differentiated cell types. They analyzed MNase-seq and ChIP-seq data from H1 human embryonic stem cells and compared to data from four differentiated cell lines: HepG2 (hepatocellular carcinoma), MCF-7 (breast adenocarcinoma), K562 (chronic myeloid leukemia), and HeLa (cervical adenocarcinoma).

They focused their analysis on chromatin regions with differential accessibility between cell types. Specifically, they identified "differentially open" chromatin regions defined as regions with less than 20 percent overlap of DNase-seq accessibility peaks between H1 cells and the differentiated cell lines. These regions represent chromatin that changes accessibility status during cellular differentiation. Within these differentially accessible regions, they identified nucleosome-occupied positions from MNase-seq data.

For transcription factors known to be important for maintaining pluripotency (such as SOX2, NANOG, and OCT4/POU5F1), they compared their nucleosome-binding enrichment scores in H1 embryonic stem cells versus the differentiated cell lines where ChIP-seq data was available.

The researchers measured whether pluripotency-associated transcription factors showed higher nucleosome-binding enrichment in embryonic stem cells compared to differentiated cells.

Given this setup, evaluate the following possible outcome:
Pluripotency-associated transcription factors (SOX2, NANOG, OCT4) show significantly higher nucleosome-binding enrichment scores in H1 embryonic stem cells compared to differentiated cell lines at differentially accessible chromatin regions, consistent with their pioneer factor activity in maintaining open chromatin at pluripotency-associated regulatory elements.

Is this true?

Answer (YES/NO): NO